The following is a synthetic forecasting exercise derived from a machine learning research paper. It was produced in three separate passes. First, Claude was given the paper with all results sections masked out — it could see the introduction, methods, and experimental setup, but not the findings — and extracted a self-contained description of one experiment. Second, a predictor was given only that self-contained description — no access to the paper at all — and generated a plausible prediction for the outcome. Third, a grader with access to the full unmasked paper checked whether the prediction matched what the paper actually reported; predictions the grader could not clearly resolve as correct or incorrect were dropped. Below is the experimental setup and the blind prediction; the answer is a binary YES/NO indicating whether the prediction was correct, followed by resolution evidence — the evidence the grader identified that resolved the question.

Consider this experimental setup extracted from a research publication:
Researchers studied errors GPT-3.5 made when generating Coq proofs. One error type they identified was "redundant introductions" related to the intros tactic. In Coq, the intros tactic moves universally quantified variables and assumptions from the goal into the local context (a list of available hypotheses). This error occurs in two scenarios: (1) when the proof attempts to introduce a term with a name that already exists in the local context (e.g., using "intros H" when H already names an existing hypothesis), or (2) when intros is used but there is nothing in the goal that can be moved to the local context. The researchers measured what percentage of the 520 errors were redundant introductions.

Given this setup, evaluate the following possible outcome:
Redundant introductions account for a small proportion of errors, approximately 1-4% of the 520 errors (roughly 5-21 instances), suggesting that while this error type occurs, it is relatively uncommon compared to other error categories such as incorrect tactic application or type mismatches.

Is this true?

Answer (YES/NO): NO